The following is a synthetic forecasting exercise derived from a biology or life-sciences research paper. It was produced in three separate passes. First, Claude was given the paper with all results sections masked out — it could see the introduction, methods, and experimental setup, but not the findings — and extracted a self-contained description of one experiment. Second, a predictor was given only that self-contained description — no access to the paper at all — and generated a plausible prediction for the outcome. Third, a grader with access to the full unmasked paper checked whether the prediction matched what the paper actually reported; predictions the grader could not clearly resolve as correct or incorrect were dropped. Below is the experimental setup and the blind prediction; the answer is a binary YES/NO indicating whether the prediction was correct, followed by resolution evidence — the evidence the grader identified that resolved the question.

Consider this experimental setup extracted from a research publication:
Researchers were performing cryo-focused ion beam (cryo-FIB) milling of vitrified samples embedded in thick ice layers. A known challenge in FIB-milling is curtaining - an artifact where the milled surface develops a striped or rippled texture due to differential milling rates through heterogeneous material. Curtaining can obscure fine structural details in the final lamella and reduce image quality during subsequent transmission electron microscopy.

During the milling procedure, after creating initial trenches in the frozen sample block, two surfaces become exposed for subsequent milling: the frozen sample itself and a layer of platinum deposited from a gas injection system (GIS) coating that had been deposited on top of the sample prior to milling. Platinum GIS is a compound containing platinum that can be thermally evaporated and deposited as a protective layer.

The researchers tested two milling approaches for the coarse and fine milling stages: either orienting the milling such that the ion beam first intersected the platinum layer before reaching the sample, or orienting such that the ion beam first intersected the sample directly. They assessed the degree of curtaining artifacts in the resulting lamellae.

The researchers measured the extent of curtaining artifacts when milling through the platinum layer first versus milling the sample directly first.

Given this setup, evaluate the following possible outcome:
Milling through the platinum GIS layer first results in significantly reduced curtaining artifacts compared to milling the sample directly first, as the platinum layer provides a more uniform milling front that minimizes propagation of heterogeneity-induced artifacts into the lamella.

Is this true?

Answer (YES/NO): YES